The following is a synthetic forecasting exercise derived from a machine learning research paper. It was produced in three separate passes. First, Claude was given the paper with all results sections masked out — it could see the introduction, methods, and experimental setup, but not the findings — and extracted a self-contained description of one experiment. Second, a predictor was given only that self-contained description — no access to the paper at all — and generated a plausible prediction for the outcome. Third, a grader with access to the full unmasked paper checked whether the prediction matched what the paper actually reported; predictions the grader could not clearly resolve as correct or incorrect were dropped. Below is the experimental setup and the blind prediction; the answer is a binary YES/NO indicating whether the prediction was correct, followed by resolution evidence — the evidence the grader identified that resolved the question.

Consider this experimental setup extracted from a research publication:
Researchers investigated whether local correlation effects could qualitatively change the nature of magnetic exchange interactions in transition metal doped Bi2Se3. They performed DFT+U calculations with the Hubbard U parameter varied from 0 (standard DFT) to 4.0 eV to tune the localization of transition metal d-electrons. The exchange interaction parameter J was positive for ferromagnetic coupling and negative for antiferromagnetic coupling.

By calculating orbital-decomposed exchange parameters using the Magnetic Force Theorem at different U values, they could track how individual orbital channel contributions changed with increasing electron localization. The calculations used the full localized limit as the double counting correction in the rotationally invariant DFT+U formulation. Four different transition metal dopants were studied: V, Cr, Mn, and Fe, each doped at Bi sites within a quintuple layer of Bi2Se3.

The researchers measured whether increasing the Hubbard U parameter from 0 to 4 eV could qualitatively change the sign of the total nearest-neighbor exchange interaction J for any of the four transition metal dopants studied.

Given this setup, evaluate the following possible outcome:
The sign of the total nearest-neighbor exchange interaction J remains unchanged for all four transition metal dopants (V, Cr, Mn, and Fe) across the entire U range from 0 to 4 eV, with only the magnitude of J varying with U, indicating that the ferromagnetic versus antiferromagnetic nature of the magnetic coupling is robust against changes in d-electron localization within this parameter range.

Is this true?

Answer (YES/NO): YES